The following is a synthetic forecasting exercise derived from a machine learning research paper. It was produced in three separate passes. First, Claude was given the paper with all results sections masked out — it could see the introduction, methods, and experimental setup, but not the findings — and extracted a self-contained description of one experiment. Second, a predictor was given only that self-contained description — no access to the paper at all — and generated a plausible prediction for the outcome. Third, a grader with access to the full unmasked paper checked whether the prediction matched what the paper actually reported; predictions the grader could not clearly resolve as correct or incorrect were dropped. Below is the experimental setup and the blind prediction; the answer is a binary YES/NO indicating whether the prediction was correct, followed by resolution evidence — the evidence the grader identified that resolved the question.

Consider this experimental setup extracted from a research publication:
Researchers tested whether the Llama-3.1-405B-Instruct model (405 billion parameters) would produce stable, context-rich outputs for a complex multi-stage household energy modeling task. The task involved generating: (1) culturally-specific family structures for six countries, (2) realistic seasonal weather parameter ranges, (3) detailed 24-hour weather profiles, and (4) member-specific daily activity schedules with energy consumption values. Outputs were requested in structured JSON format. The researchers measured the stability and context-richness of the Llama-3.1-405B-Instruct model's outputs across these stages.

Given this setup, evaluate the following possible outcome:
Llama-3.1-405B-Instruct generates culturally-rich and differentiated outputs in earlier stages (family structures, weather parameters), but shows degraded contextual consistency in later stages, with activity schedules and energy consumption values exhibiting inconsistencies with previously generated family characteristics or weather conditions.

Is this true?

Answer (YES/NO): NO